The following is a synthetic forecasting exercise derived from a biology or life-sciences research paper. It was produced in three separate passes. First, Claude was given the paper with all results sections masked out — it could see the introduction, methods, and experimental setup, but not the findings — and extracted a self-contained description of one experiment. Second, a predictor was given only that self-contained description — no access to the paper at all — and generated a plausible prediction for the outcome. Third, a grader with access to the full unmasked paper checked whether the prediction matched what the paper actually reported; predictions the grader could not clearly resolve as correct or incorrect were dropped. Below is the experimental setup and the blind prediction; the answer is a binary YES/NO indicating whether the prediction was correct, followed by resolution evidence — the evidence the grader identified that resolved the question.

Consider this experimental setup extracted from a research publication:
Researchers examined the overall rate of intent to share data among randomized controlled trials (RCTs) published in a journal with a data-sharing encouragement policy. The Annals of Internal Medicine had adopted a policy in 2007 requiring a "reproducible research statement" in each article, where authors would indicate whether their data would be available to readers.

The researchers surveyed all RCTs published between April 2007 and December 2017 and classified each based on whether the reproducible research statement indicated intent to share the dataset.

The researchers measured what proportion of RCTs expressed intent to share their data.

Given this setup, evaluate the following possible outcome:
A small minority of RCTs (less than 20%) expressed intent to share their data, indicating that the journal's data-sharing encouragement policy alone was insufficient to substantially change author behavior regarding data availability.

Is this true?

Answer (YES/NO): NO